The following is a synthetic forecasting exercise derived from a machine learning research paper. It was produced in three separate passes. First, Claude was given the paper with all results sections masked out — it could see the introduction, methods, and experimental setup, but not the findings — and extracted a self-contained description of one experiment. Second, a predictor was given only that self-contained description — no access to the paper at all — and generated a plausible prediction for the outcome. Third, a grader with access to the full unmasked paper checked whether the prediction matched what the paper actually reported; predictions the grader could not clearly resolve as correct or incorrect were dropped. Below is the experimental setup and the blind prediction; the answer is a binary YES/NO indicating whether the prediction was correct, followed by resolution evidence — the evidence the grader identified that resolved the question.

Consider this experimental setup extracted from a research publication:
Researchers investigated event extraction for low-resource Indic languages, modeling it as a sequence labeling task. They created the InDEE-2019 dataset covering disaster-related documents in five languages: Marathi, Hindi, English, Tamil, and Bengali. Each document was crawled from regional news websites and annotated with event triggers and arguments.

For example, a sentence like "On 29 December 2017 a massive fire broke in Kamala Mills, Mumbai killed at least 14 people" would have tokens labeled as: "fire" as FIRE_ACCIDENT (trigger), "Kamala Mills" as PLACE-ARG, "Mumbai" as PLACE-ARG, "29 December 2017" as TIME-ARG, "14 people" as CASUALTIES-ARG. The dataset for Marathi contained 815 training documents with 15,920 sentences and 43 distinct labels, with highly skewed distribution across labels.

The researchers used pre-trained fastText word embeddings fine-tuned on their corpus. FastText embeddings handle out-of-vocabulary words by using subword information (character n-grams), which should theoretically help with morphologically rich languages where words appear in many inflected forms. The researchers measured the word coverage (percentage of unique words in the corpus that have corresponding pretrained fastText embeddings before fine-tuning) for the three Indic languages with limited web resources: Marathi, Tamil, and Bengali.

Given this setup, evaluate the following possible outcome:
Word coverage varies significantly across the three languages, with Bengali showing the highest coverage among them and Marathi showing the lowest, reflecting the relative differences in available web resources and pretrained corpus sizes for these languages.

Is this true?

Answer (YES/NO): NO